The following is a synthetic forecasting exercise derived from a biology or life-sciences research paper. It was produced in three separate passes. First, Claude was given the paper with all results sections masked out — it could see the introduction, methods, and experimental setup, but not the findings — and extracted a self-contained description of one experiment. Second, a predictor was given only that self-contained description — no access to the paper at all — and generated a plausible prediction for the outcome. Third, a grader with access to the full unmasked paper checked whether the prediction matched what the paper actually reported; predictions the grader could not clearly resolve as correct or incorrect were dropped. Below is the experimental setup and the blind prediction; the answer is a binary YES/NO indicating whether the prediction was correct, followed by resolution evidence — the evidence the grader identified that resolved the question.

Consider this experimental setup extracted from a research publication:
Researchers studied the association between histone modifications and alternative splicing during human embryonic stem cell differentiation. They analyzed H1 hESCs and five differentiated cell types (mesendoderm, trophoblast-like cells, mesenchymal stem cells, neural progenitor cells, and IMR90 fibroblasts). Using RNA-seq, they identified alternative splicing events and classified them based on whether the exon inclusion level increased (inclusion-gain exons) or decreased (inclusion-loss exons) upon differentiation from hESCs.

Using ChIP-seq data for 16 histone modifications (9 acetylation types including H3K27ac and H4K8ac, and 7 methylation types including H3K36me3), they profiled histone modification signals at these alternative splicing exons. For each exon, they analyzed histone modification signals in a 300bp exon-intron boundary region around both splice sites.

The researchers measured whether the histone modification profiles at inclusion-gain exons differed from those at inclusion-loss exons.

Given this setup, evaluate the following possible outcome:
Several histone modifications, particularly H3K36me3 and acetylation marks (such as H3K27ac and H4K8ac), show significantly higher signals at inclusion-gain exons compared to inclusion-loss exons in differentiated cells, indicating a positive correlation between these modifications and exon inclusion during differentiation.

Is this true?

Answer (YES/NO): NO